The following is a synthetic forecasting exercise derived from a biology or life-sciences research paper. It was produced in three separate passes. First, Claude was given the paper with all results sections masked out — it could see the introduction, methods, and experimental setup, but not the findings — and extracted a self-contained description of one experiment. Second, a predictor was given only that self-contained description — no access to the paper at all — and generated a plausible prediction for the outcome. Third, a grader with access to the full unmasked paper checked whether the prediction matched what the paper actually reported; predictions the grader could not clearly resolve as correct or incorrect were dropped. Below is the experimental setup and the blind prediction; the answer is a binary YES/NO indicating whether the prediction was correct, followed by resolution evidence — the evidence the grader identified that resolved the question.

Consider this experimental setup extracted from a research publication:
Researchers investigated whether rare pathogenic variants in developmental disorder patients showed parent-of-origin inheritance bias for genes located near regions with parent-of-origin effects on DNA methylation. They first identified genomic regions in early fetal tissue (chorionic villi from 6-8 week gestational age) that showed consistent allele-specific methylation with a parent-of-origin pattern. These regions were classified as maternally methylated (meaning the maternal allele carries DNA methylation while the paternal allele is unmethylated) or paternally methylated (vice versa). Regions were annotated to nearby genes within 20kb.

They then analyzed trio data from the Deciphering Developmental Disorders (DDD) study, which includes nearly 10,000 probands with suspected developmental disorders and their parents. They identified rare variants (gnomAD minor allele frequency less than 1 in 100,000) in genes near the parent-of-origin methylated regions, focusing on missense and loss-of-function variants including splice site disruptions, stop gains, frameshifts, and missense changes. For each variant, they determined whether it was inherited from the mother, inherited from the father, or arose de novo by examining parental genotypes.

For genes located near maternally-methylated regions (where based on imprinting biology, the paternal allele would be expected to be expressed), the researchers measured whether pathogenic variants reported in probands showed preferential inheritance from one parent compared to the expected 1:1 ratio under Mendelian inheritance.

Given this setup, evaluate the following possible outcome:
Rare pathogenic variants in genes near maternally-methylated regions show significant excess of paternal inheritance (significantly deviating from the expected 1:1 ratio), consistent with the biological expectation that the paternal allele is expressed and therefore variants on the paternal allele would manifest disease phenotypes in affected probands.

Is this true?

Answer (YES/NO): YES